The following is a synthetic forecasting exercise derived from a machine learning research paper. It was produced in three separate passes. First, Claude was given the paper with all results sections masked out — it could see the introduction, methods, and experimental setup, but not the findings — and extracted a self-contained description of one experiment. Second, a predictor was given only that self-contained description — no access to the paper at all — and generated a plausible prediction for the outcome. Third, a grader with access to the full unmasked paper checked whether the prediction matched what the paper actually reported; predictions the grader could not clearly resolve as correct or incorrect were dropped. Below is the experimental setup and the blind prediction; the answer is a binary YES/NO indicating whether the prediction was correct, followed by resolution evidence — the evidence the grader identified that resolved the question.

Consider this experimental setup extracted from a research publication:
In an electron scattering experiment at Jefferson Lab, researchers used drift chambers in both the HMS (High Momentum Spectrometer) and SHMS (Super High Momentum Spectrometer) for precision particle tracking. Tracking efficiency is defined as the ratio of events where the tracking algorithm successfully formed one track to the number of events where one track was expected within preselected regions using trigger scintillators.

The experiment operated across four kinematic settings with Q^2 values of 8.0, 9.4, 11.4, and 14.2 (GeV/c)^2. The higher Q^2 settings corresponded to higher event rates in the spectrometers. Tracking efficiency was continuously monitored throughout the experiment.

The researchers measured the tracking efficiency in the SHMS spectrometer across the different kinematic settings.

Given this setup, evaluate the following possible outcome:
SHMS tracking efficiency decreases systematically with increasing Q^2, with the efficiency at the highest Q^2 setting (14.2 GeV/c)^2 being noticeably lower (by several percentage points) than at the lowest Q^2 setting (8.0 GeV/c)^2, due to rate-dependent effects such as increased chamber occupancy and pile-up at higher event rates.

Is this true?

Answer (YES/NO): YES